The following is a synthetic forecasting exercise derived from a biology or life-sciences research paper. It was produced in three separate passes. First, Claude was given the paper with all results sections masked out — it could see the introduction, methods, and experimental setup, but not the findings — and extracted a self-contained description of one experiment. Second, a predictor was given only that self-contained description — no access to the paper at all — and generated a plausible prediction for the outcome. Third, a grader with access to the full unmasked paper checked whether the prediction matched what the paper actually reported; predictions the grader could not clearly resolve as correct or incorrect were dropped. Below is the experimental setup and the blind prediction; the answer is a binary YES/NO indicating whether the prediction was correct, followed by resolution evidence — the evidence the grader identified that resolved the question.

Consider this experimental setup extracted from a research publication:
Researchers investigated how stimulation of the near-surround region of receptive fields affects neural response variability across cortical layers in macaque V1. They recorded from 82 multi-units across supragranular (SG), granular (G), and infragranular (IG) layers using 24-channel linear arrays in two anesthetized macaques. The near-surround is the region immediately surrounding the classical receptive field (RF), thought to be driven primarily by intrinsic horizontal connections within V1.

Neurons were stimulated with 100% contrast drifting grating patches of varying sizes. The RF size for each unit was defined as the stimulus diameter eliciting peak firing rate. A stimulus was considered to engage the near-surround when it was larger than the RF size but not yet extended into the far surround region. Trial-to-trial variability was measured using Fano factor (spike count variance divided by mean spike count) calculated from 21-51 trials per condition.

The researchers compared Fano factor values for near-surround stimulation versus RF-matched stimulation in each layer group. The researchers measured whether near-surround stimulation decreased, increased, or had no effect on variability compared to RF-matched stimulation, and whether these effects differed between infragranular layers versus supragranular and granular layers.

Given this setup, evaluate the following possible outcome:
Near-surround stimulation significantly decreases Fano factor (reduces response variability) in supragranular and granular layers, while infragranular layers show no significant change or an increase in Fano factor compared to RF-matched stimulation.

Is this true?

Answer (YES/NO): NO